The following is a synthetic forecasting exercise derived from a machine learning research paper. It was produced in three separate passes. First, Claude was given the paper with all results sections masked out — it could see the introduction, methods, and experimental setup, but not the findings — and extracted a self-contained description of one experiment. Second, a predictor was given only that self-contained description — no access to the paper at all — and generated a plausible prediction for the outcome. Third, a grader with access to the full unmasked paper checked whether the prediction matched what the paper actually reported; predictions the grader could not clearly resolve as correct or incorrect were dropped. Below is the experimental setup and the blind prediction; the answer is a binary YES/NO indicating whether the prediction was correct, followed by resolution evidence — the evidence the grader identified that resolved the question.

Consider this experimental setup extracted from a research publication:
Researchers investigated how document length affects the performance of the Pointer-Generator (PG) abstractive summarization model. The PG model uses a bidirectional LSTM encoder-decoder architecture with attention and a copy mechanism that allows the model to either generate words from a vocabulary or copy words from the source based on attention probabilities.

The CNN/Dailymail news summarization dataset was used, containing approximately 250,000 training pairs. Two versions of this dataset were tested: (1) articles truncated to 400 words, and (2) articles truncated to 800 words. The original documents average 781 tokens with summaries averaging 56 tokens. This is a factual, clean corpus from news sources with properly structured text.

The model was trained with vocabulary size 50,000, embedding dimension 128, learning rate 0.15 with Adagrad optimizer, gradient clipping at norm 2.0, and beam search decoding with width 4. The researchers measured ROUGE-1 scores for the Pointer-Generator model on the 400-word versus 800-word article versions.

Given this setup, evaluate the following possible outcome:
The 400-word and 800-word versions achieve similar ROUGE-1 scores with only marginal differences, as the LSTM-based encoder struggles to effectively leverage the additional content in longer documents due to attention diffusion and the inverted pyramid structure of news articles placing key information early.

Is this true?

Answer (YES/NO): NO